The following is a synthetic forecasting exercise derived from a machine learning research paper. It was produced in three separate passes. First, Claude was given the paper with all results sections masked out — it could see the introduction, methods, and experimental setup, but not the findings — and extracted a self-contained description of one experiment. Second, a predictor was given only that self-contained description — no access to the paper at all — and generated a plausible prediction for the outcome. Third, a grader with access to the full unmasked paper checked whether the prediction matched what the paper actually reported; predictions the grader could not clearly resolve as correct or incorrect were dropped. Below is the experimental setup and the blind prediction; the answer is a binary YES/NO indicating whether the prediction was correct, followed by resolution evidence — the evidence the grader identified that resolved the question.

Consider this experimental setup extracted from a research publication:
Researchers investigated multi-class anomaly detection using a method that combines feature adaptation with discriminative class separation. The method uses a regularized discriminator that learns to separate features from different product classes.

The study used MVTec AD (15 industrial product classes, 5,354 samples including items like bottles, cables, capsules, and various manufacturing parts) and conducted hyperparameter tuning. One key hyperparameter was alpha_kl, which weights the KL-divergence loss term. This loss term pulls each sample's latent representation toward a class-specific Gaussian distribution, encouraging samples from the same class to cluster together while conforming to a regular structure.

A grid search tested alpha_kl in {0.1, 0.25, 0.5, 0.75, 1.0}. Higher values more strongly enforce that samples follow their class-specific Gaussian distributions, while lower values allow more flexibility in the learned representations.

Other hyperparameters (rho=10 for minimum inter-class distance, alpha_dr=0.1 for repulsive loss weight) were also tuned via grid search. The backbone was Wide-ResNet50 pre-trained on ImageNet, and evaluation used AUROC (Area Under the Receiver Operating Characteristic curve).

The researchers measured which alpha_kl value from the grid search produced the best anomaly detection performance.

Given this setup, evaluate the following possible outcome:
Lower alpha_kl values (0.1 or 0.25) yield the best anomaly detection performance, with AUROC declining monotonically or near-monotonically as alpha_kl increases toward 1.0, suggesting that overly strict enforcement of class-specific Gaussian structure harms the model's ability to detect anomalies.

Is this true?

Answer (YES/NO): NO